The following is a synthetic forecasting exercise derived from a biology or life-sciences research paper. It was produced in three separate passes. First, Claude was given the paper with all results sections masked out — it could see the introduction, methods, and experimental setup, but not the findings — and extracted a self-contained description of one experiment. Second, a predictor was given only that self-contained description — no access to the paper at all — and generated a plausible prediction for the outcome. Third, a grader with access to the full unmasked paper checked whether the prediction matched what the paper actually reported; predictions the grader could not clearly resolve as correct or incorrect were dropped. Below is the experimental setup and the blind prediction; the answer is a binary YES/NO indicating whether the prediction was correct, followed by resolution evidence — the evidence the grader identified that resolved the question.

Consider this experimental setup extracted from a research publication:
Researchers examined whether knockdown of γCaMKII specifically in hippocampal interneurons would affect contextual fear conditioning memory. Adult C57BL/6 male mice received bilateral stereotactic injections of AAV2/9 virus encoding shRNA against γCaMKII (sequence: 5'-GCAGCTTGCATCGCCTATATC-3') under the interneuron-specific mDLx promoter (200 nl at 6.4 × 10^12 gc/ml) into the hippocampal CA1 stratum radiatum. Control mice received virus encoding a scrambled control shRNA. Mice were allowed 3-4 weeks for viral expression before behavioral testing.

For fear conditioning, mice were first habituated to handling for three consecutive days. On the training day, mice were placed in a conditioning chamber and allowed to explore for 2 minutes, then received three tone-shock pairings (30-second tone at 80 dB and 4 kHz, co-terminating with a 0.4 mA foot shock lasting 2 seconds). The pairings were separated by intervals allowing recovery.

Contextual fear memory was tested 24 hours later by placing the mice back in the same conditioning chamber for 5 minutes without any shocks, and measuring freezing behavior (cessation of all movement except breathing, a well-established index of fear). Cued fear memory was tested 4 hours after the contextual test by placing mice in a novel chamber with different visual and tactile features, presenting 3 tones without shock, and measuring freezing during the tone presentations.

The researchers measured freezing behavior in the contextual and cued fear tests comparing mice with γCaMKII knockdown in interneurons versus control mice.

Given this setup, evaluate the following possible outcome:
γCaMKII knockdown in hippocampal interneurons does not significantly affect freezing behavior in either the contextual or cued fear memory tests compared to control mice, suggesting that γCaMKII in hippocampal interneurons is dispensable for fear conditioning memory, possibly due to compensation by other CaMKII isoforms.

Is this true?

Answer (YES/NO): NO